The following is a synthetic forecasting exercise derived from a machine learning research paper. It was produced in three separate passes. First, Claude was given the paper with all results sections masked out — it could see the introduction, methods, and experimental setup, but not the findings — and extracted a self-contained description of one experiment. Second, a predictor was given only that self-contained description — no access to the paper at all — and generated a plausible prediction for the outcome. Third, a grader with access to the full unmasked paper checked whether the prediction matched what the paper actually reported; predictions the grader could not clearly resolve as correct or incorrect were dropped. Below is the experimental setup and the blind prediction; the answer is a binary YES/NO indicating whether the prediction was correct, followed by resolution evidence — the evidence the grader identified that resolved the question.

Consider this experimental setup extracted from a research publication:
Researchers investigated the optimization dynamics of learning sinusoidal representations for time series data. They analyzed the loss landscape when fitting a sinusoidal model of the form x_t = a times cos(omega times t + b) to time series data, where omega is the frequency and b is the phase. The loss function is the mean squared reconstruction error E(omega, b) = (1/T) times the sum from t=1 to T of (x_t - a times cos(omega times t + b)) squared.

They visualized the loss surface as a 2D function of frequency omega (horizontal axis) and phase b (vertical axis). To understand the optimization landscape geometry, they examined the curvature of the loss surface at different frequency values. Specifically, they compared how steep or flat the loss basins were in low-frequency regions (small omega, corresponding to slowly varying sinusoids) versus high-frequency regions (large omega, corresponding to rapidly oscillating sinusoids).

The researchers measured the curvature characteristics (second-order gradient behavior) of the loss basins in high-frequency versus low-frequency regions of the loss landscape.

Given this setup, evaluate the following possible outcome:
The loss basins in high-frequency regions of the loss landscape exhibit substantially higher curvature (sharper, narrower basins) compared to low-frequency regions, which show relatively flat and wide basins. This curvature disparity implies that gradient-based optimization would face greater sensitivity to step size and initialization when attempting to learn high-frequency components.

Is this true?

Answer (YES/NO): NO